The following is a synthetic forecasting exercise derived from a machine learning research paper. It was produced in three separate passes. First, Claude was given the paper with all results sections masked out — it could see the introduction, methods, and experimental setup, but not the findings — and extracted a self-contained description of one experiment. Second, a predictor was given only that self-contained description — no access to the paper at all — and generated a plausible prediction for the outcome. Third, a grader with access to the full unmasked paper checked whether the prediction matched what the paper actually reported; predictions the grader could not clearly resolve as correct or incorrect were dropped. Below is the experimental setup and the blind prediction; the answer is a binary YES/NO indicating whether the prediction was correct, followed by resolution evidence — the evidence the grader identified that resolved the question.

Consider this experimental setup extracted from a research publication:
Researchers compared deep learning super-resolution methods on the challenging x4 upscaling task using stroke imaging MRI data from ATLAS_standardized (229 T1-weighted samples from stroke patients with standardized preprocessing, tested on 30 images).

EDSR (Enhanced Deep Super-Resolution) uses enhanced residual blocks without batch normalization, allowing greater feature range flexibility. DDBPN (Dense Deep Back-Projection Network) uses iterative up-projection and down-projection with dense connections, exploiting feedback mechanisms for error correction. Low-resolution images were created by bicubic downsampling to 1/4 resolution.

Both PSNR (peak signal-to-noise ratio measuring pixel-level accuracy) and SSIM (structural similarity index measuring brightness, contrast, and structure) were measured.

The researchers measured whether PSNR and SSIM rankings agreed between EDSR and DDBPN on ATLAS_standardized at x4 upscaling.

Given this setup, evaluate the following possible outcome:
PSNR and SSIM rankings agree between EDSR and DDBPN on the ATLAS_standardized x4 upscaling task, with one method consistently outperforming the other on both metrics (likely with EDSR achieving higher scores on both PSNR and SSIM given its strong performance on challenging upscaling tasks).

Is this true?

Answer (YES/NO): NO